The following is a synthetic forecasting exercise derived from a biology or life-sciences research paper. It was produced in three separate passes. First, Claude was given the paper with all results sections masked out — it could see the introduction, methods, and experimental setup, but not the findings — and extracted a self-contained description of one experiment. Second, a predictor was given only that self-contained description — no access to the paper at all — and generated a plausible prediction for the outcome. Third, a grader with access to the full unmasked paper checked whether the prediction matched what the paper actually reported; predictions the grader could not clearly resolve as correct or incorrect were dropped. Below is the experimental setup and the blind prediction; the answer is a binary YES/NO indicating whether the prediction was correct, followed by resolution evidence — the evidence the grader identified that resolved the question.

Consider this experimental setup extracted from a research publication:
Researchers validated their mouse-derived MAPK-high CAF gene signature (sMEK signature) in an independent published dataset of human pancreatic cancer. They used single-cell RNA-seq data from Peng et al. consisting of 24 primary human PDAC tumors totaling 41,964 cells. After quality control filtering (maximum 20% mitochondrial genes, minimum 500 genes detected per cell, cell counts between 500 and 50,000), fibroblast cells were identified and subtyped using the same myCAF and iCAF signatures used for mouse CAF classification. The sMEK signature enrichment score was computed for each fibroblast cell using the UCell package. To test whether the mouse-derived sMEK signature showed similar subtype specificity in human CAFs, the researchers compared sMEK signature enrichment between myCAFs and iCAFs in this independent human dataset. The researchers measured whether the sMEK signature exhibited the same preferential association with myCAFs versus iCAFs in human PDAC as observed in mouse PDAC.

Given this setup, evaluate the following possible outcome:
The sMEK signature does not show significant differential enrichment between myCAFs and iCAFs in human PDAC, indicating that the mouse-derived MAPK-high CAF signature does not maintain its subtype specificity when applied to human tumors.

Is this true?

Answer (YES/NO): NO